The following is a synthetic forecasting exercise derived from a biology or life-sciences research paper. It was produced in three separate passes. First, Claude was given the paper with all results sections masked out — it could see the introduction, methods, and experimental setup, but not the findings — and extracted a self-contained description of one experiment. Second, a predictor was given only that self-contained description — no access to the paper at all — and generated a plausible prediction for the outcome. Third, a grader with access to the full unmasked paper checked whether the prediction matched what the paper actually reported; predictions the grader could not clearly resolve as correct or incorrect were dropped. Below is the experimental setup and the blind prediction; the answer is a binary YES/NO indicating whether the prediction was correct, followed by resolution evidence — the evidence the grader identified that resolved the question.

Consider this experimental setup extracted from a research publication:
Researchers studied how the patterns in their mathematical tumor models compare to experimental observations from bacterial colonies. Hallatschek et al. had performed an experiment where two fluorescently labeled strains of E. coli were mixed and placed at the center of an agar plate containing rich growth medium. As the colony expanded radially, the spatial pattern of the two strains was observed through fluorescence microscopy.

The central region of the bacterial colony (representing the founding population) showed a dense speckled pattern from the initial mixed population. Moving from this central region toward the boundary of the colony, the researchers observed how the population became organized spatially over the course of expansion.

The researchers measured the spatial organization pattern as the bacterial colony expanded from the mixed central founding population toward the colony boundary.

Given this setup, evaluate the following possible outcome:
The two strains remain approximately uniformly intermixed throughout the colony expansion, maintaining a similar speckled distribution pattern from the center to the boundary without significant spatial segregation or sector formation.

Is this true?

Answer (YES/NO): NO